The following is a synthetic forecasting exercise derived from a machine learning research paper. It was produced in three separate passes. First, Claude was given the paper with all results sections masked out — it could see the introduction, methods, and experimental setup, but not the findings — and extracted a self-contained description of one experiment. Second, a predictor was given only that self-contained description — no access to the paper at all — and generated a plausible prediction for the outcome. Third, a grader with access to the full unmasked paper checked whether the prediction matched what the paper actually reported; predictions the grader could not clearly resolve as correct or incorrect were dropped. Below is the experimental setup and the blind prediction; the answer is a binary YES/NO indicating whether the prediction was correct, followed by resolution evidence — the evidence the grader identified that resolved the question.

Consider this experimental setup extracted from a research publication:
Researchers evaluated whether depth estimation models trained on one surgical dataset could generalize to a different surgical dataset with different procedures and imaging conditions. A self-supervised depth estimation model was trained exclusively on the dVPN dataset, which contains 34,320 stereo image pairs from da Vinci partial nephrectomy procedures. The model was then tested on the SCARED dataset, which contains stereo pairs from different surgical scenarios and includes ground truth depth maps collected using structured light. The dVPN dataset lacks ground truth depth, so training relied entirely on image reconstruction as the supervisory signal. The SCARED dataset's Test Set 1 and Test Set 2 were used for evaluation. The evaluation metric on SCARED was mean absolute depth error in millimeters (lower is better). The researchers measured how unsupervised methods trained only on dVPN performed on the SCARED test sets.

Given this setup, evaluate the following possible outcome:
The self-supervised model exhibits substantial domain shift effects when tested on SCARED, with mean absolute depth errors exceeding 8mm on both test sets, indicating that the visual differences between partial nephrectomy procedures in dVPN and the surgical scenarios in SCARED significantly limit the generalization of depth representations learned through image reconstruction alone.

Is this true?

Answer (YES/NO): NO